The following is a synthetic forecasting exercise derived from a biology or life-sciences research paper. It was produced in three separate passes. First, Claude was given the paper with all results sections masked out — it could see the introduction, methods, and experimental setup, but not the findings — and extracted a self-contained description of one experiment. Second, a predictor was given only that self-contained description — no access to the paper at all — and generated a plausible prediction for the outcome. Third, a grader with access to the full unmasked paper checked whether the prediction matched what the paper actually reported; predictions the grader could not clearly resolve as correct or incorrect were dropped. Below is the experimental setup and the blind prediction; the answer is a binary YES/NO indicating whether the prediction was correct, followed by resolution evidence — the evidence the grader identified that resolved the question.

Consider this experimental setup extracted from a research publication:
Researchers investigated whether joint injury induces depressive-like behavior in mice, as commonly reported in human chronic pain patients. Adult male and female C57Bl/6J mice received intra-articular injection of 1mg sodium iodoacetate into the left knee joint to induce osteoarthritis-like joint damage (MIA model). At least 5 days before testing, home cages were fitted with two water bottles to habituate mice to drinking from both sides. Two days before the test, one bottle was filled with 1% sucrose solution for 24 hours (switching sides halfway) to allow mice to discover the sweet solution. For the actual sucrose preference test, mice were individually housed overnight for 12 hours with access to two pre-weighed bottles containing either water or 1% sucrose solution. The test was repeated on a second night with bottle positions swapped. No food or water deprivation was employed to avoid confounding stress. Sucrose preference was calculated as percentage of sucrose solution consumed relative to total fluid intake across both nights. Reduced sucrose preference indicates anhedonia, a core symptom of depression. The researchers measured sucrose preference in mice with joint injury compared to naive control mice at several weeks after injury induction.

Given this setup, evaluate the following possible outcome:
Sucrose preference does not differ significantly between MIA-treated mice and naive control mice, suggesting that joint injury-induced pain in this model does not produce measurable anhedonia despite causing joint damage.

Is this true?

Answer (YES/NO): NO